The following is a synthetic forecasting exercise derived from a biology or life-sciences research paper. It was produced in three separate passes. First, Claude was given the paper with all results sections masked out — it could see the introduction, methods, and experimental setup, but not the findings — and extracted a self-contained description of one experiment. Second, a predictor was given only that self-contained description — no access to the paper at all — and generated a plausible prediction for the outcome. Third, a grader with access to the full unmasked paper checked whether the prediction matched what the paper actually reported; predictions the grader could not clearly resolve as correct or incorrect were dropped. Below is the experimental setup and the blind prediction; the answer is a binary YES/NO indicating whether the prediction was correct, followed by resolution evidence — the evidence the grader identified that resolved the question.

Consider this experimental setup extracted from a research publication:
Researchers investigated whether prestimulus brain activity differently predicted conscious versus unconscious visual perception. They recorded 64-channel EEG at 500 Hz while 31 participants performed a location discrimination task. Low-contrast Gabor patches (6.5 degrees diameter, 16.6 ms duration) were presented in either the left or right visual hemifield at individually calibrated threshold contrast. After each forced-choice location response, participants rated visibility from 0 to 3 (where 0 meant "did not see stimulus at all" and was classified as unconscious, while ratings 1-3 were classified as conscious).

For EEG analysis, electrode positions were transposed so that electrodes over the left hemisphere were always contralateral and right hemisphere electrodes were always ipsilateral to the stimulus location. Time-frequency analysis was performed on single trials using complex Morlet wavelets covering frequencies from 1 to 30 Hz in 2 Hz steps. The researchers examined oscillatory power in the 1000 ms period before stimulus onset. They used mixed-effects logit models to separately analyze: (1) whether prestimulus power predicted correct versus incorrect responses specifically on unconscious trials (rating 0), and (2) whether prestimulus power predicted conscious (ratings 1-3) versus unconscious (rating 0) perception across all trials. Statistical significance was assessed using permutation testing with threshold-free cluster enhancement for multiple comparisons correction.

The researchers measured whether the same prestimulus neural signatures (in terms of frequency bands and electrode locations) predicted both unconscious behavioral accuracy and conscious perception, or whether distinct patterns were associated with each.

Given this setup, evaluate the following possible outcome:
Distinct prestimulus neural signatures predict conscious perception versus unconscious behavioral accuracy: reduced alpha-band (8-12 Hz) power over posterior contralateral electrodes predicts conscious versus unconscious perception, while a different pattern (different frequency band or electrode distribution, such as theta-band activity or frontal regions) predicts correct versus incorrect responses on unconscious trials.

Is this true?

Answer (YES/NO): NO